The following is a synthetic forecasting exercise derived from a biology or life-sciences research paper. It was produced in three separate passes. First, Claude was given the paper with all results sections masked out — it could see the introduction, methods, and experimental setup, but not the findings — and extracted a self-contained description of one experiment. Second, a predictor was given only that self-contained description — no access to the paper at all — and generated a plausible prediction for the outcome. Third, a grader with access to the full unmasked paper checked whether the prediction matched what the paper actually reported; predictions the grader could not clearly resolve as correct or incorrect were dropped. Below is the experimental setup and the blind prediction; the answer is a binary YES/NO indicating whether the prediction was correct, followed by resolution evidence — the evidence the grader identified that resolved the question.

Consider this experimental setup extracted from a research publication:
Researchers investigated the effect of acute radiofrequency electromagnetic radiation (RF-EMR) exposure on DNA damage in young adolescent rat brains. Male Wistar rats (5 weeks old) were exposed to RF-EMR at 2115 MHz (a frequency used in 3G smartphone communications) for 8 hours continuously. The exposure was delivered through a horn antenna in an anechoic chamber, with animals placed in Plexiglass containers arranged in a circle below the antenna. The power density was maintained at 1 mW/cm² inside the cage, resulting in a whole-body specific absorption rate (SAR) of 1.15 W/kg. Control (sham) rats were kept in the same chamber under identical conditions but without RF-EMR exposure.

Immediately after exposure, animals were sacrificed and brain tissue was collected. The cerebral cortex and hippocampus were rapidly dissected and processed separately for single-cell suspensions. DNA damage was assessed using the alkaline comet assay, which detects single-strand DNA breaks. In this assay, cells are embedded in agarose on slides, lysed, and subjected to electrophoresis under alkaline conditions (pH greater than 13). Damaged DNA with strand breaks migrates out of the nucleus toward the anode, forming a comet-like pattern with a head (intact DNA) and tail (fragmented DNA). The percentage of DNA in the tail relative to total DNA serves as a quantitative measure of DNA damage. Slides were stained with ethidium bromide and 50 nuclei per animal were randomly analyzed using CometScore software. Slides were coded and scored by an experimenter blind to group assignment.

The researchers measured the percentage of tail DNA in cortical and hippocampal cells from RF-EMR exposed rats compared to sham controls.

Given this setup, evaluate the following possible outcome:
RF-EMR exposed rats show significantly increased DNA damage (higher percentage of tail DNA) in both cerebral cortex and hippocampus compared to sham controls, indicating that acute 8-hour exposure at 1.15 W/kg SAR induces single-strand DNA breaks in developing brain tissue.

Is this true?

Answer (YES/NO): YES